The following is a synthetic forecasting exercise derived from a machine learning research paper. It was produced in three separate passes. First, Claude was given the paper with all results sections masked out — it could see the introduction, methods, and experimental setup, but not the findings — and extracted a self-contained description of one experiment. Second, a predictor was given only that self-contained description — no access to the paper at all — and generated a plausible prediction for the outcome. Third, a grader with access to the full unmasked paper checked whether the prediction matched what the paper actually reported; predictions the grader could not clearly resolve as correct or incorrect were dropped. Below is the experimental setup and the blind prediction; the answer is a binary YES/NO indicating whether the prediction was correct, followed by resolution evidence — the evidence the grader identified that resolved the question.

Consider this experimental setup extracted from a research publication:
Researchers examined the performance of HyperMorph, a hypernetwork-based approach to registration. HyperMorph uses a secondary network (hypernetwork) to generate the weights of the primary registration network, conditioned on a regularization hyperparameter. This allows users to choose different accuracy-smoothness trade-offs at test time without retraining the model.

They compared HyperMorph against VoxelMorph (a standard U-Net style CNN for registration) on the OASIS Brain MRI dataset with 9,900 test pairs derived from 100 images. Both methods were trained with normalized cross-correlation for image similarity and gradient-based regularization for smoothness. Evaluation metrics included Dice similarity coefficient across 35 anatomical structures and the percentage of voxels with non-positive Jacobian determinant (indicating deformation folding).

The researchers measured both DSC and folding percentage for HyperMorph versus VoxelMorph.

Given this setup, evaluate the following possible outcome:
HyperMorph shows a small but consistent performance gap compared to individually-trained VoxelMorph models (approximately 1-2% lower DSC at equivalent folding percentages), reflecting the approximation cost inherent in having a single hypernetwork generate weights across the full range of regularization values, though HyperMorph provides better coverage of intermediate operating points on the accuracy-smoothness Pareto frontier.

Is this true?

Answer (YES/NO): NO